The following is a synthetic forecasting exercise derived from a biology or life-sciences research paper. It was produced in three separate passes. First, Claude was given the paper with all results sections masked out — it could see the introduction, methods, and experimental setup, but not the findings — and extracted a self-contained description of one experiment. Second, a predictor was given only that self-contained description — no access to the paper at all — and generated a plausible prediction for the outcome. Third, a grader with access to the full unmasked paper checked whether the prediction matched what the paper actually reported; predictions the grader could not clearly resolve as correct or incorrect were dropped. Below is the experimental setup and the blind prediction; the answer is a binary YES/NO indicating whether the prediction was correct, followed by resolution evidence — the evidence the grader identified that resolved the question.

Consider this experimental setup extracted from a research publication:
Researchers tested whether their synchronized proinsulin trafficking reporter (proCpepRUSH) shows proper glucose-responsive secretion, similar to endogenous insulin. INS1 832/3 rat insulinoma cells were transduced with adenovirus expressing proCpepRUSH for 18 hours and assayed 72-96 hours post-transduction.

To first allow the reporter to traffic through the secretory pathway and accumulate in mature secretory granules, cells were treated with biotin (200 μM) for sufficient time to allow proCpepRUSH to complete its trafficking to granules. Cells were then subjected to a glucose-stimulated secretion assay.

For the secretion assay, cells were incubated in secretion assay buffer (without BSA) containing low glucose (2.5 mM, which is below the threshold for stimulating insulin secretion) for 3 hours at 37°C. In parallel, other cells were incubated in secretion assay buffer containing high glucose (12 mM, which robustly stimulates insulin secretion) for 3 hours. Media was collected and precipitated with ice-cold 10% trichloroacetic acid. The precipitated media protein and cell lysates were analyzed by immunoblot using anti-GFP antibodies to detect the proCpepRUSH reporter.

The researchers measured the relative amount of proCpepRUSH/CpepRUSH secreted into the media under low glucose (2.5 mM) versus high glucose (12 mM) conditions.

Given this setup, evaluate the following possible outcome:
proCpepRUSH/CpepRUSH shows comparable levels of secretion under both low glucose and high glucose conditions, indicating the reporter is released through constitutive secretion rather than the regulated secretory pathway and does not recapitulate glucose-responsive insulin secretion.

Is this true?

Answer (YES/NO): NO